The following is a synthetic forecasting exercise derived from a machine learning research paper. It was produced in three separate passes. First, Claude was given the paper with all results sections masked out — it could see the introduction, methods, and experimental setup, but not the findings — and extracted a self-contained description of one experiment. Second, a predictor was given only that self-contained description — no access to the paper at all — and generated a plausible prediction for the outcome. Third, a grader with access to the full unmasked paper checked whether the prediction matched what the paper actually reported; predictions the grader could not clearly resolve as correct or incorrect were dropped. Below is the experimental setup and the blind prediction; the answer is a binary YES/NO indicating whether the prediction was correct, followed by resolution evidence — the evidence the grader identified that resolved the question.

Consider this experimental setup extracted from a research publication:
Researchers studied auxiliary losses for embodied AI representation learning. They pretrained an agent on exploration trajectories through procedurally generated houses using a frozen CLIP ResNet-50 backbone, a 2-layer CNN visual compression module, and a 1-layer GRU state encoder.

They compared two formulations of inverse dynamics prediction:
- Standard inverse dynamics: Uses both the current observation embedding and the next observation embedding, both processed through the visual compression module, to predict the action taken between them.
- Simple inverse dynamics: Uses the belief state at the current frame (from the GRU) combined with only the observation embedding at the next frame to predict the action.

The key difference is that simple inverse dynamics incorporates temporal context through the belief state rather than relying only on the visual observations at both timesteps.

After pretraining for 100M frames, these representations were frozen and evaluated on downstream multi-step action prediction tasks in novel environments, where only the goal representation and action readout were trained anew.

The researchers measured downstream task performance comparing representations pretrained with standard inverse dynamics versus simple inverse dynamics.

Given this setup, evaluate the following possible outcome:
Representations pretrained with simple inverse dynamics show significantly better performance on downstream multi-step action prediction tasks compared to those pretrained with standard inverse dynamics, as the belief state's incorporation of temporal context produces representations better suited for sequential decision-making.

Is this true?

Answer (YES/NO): YES